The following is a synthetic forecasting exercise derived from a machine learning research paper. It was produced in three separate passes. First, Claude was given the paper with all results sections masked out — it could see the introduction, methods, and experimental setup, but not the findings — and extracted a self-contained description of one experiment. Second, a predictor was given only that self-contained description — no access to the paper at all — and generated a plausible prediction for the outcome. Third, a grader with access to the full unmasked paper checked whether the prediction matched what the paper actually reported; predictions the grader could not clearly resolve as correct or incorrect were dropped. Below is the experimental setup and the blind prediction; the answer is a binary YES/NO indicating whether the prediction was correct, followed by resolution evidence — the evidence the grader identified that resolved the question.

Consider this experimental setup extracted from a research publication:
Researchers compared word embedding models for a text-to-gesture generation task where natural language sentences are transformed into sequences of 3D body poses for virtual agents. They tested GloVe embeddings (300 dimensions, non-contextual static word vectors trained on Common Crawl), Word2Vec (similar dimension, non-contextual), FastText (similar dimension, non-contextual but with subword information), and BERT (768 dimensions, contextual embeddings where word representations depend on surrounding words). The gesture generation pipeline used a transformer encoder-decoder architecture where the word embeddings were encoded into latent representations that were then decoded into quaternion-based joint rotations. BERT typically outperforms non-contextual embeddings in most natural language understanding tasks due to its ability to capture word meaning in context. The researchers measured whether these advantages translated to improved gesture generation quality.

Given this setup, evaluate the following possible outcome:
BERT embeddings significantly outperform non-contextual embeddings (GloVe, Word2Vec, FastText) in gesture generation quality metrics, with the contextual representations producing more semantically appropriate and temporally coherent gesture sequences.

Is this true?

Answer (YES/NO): NO